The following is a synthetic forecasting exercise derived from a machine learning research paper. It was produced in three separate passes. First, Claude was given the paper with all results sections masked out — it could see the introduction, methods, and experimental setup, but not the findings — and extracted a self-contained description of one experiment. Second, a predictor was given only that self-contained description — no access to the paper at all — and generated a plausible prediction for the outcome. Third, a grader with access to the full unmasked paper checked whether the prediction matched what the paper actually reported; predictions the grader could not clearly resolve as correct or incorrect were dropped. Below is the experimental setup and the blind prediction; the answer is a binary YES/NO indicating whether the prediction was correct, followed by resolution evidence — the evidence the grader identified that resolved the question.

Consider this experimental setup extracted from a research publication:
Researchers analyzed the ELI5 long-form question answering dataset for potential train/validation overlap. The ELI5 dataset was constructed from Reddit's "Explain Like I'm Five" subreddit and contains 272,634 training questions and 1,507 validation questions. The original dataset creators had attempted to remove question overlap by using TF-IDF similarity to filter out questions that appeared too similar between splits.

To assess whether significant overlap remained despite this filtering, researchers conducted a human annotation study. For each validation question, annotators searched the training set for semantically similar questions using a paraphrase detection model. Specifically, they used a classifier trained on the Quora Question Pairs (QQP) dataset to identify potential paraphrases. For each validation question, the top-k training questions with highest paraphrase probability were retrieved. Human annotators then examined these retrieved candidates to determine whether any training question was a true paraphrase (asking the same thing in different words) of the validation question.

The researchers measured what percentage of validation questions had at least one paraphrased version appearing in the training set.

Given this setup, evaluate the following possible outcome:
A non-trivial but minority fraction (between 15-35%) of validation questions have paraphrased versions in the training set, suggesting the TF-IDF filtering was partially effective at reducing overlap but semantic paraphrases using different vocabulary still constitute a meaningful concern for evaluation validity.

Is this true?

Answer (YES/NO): NO